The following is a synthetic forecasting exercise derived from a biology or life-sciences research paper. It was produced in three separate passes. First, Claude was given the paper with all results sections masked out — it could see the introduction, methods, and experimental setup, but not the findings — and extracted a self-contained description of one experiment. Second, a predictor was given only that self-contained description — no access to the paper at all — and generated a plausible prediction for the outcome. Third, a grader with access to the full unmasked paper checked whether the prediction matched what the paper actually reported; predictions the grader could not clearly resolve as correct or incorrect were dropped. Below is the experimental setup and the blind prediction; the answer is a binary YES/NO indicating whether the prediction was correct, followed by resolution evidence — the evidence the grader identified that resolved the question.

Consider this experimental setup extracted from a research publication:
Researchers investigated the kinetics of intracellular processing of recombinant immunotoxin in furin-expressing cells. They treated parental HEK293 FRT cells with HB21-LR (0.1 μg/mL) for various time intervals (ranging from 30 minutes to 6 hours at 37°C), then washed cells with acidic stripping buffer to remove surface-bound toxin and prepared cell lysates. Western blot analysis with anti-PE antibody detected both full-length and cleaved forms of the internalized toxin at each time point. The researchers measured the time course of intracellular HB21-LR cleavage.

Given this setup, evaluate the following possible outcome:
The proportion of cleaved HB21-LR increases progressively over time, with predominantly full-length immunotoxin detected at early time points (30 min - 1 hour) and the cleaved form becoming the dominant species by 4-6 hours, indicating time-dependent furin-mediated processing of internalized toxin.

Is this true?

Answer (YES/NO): NO